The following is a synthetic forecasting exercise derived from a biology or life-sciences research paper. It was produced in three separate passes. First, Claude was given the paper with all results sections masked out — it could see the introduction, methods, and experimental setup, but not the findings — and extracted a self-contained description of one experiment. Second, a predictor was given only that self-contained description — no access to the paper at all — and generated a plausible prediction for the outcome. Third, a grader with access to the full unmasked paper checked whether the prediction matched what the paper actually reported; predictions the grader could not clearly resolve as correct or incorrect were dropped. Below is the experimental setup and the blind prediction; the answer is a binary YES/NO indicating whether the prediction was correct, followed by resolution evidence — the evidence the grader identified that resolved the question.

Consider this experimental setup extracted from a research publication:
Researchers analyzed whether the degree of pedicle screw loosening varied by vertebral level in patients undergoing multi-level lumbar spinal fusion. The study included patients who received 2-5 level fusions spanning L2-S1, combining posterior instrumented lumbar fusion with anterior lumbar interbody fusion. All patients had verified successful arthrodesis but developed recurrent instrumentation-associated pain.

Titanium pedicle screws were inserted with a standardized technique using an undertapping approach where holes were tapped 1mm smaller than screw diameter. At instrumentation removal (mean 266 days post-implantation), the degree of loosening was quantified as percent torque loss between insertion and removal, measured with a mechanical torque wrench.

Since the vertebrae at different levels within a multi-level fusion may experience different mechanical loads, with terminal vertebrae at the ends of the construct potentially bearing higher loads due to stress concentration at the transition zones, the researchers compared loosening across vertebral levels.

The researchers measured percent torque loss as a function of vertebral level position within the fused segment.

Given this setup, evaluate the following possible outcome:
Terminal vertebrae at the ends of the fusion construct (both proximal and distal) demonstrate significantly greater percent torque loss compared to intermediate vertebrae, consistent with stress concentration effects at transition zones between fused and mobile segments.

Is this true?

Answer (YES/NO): YES